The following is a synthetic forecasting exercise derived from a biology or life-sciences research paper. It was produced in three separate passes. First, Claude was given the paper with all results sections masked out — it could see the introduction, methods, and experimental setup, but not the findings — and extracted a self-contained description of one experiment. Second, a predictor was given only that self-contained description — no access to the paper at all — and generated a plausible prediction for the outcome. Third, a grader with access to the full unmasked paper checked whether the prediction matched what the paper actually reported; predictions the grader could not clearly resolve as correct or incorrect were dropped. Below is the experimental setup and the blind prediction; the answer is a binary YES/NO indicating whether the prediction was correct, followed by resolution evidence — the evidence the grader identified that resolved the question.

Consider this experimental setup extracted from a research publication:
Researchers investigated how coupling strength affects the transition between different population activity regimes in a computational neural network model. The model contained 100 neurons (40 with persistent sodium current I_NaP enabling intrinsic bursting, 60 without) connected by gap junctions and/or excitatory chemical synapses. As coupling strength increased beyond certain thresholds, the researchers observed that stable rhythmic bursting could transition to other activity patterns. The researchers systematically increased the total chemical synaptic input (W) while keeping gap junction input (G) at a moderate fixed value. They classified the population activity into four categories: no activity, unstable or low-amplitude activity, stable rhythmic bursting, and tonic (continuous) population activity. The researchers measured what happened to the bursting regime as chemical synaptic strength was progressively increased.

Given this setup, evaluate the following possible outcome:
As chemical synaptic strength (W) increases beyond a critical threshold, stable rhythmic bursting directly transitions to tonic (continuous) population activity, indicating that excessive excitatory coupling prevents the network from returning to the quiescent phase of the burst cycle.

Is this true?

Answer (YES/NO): NO